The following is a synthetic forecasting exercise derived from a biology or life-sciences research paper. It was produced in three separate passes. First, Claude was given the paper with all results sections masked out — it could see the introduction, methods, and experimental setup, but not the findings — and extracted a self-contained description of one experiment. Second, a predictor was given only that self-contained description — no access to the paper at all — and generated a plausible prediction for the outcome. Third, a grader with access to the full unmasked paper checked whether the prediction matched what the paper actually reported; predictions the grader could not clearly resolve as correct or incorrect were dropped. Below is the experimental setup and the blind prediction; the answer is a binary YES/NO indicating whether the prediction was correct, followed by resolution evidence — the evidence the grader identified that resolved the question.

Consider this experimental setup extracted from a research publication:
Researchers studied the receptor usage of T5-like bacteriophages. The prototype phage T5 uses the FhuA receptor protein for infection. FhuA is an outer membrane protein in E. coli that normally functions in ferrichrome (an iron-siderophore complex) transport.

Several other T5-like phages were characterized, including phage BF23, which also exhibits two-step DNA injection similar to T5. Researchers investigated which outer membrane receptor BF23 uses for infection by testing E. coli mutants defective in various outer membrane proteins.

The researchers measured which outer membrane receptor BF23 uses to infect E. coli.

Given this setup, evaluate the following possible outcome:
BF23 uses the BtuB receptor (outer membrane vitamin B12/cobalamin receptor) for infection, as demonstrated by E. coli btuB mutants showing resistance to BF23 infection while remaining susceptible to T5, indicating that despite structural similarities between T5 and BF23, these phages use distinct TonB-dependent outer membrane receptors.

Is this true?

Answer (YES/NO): YES